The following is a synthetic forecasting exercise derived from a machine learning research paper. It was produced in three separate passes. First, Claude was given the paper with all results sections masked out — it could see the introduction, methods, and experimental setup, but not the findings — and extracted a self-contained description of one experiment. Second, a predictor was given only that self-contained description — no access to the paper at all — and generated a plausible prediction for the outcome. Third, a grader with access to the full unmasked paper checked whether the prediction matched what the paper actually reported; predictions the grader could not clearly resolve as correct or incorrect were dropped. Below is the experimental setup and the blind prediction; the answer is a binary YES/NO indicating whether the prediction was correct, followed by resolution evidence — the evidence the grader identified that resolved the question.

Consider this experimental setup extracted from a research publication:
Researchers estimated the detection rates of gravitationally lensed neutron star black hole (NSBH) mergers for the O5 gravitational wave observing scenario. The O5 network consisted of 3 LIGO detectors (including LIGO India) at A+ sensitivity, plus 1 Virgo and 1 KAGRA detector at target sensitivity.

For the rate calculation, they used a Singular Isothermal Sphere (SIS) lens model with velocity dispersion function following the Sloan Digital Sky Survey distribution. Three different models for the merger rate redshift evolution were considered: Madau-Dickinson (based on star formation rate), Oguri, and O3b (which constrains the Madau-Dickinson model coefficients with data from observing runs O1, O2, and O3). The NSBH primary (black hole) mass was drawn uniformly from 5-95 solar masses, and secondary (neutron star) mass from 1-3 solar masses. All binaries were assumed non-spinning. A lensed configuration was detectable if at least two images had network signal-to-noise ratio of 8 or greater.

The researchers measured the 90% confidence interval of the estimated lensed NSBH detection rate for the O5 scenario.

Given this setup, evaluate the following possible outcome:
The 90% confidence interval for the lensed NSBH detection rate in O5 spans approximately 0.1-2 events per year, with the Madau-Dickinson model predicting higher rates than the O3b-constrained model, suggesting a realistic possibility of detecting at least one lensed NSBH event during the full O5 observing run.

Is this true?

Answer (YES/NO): NO